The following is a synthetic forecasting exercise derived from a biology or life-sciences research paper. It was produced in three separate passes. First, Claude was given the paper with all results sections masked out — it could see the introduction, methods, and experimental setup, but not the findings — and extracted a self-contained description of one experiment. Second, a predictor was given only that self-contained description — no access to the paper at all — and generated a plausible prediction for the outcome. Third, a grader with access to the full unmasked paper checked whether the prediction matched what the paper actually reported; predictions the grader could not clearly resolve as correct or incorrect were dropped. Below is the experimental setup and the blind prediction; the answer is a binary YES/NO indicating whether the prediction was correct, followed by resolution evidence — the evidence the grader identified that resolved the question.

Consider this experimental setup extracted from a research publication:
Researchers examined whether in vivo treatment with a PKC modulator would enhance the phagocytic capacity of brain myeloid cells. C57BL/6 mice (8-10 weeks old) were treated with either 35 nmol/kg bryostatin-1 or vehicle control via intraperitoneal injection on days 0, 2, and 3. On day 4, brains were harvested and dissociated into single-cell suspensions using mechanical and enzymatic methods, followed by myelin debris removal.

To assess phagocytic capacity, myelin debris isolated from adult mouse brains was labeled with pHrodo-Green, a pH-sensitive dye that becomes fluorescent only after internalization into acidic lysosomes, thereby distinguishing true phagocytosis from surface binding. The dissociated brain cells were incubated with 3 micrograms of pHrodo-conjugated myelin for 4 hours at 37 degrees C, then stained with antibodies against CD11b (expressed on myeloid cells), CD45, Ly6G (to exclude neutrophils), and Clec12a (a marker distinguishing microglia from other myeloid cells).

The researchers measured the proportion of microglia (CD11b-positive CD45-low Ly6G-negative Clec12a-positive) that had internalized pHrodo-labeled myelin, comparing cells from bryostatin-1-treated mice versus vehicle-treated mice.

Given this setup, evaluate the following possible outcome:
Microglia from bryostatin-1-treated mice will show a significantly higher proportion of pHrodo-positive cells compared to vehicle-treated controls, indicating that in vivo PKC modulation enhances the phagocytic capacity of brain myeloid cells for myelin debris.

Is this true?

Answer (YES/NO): YES